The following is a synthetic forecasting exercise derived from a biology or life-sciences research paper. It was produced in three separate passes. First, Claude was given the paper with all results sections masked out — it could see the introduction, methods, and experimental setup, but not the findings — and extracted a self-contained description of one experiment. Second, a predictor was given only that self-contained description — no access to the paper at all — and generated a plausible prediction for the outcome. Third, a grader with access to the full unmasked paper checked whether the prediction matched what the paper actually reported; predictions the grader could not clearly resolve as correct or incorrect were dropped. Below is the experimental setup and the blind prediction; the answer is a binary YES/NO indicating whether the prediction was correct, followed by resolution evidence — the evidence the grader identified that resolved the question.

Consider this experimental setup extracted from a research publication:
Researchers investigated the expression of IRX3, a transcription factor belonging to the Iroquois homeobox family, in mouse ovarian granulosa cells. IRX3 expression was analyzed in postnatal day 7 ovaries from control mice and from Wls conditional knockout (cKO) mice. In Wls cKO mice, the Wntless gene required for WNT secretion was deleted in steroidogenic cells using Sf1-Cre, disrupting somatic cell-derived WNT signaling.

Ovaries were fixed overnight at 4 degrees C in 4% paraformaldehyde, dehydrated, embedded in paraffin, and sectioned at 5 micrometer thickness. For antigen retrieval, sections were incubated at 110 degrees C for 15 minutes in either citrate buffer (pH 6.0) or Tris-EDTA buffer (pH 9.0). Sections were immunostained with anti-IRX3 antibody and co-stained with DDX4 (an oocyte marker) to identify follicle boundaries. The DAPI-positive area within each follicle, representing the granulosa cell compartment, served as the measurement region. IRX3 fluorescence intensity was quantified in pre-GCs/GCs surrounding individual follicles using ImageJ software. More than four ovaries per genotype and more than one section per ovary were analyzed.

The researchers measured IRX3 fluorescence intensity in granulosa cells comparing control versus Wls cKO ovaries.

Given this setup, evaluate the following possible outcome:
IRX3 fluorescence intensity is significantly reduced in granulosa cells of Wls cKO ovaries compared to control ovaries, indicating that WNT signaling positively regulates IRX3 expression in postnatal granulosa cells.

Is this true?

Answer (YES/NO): NO